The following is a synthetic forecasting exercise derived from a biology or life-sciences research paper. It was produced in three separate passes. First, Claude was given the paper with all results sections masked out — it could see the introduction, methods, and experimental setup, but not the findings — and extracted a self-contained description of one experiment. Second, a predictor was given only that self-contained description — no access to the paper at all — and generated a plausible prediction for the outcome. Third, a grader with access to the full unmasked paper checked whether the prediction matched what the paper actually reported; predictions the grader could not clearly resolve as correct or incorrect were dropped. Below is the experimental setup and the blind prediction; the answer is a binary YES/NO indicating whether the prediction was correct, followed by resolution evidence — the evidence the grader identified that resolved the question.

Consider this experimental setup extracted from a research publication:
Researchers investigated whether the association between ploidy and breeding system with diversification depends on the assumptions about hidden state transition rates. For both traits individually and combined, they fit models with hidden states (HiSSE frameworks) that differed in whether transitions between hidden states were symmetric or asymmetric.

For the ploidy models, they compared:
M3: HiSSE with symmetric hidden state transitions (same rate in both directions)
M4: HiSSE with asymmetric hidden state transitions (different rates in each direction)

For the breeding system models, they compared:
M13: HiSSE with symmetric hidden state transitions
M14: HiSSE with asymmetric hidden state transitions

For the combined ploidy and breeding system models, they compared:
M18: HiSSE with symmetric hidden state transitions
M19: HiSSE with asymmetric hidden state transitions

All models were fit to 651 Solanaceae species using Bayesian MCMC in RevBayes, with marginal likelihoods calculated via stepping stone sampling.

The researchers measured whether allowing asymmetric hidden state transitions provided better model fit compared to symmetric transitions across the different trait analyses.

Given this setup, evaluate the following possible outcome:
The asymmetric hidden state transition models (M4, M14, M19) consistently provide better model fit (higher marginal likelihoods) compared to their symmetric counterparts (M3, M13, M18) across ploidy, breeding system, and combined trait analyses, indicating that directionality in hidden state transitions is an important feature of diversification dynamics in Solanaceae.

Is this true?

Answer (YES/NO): YES